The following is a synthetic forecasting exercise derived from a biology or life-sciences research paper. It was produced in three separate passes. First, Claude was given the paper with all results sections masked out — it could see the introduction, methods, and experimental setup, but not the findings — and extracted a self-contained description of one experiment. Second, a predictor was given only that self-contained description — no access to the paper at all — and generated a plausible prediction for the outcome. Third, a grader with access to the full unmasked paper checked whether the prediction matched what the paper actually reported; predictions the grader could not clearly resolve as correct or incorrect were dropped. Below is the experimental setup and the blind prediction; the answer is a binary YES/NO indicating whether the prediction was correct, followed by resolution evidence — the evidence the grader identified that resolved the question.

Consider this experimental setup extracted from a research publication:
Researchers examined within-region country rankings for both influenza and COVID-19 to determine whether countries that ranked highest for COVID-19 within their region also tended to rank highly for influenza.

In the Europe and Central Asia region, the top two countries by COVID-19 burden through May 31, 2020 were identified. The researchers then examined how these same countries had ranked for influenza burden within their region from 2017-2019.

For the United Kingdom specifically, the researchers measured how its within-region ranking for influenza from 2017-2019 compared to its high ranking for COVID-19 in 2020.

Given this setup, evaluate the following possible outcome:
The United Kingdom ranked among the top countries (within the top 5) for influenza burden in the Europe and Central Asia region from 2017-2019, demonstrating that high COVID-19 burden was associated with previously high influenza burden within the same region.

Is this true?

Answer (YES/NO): YES